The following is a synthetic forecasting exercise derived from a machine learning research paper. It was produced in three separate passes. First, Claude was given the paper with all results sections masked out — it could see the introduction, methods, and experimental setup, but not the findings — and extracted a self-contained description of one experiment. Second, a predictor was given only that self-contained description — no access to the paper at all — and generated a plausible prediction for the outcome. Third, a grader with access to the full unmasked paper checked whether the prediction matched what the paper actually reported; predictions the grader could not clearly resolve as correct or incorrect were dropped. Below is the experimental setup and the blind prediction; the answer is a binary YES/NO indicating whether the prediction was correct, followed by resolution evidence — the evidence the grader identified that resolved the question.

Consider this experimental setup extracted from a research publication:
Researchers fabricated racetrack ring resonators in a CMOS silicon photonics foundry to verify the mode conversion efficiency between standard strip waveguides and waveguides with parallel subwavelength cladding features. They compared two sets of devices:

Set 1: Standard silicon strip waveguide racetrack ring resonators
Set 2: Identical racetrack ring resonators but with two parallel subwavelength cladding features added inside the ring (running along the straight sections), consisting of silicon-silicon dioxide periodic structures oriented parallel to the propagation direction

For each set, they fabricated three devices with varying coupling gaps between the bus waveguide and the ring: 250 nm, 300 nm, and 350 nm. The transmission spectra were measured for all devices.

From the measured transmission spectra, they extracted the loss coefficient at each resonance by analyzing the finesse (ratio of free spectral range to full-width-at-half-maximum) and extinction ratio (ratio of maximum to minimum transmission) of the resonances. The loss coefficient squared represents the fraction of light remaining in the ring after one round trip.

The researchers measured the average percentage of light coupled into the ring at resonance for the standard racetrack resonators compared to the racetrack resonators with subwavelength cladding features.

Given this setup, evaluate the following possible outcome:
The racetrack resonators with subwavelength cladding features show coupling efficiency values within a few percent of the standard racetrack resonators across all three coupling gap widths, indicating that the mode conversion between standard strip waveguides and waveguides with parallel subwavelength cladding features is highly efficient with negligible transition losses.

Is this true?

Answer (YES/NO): YES